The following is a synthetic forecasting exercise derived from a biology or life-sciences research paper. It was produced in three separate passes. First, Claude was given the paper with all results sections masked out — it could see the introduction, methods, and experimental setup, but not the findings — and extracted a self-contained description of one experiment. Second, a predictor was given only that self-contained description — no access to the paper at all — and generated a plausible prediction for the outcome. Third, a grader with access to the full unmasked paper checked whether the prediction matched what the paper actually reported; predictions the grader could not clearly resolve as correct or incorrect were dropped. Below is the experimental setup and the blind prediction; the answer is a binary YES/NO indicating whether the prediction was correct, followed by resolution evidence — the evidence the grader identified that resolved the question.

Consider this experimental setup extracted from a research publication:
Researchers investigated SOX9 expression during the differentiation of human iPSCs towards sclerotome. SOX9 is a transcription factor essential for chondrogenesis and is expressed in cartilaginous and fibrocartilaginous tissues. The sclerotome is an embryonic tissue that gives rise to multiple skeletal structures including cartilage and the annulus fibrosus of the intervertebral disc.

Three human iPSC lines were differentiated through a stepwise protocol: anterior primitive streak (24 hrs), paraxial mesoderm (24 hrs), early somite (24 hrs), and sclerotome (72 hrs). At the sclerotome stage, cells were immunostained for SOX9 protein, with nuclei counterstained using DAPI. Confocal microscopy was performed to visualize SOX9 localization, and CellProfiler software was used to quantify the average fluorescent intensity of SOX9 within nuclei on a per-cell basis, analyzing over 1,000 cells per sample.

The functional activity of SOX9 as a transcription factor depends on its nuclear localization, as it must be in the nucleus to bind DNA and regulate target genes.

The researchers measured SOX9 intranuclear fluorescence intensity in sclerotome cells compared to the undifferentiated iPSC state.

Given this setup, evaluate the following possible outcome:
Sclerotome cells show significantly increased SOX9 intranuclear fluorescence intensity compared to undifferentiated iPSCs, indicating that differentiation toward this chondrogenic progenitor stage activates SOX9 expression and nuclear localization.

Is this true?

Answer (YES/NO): YES